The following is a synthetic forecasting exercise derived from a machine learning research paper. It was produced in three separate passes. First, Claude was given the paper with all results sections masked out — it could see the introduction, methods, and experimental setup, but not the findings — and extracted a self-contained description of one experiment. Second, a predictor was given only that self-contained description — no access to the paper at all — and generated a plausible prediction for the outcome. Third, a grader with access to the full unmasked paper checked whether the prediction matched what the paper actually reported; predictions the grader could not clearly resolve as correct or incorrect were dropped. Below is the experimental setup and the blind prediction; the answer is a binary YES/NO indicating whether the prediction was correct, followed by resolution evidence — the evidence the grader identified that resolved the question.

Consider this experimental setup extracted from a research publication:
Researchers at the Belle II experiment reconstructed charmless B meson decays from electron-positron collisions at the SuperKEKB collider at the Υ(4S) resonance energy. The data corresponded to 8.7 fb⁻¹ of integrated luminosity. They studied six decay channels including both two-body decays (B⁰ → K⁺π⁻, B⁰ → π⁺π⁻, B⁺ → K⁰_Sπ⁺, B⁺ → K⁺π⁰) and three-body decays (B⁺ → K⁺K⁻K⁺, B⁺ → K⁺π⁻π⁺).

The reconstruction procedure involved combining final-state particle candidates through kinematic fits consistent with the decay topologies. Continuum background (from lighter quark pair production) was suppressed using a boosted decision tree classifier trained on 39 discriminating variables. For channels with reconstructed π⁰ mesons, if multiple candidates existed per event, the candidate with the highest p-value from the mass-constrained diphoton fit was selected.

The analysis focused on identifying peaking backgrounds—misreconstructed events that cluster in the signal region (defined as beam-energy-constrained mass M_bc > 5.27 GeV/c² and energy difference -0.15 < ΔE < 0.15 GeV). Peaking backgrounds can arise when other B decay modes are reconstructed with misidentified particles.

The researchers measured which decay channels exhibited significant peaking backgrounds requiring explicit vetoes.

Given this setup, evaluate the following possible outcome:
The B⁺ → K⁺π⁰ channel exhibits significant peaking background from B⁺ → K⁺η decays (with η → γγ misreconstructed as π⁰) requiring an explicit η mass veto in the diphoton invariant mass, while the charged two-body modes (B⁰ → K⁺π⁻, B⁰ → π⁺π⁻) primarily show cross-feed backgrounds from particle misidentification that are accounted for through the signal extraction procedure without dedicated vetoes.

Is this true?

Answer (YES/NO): NO